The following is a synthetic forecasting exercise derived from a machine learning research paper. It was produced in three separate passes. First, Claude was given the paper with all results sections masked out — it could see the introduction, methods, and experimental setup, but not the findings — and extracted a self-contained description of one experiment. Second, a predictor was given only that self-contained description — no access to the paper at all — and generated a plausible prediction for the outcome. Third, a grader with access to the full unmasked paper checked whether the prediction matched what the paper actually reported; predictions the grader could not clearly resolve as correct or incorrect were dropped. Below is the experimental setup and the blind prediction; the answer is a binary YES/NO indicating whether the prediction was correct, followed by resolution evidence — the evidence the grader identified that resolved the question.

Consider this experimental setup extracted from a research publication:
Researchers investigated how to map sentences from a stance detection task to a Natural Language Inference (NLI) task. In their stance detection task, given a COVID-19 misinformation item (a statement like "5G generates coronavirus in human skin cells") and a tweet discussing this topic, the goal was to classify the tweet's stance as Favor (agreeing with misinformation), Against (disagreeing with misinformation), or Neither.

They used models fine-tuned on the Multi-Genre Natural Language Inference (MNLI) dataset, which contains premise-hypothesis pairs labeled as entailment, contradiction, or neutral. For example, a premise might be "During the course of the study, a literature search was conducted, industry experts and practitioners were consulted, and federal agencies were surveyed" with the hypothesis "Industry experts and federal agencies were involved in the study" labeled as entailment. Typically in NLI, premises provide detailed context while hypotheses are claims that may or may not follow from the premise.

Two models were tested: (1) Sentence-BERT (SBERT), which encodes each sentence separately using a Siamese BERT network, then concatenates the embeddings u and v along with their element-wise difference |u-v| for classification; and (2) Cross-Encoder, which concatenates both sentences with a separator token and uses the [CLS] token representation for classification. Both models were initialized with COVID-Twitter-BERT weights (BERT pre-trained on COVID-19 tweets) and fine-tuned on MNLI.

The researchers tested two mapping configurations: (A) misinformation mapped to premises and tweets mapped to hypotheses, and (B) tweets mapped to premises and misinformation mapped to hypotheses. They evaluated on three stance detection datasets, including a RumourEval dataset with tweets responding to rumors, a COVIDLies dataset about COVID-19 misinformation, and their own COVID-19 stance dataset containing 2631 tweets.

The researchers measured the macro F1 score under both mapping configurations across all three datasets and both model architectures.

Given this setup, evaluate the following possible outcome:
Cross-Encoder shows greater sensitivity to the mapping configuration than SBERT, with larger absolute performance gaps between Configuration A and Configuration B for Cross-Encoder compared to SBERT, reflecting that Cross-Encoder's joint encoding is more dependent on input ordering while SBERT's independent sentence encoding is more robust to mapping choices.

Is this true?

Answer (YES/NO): NO